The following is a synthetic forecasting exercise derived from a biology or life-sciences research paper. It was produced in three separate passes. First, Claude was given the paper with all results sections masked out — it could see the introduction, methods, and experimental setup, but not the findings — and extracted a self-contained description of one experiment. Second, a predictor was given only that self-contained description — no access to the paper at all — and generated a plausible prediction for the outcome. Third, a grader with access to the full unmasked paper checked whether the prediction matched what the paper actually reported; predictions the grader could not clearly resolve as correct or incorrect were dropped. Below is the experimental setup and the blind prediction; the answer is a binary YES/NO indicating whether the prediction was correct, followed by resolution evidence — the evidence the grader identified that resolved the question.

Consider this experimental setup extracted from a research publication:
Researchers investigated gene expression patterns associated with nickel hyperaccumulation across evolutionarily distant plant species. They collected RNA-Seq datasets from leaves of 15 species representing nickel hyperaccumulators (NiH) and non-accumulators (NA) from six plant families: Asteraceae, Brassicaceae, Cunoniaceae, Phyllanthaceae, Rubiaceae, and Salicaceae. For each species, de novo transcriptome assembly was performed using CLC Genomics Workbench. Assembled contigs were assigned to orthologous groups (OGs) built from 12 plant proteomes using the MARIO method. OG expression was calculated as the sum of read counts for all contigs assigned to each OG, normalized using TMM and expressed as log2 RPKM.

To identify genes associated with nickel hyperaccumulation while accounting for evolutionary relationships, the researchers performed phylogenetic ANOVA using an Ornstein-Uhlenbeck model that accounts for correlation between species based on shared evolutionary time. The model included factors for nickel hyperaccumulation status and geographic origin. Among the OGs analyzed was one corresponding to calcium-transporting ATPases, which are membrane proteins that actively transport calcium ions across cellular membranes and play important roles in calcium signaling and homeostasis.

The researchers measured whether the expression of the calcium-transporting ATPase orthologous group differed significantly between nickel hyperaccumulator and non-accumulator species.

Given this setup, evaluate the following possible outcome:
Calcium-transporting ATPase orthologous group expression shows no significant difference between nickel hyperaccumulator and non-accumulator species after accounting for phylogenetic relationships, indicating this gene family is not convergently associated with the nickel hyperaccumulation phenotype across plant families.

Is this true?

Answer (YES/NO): NO